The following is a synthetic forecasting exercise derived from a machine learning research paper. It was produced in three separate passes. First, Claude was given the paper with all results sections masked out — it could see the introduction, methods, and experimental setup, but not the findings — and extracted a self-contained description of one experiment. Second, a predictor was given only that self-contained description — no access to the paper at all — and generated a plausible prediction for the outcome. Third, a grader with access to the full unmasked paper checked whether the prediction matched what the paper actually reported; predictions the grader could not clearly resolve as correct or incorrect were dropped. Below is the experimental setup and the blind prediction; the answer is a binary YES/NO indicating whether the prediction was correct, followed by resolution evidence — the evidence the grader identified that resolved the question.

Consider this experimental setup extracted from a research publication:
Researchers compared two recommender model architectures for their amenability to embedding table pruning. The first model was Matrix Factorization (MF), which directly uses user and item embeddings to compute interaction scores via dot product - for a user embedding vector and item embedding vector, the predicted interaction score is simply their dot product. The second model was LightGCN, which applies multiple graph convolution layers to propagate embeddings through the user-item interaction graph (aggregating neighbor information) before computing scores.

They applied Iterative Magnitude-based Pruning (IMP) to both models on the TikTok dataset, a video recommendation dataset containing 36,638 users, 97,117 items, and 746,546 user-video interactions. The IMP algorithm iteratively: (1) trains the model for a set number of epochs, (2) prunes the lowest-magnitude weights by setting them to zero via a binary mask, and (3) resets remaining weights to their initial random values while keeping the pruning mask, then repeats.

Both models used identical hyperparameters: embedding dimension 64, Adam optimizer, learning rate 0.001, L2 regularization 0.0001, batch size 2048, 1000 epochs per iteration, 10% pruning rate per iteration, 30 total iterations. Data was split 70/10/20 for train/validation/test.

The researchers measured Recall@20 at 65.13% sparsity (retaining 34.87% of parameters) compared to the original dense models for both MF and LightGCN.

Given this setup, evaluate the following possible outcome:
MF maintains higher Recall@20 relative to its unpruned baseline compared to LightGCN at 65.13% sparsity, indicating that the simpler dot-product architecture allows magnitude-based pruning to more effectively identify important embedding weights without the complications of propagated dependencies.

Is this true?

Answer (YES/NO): YES